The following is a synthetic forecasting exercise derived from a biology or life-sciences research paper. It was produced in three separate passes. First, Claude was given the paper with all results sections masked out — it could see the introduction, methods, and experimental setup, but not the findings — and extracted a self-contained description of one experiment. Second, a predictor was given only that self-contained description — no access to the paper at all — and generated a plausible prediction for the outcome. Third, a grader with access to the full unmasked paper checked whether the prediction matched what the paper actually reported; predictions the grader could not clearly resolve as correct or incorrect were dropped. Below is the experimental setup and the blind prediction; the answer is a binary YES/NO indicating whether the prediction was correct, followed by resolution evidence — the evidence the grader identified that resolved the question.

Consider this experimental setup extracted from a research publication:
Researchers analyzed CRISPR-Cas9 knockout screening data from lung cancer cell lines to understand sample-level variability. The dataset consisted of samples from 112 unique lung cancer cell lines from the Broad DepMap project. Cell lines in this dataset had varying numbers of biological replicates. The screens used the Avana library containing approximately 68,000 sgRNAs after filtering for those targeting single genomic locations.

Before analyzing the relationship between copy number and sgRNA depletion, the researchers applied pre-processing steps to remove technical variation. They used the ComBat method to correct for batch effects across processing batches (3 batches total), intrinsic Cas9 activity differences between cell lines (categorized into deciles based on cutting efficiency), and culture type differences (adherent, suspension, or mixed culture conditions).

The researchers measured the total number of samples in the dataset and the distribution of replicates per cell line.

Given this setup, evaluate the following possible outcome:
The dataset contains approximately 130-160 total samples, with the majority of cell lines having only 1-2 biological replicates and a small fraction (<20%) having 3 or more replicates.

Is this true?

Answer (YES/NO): NO